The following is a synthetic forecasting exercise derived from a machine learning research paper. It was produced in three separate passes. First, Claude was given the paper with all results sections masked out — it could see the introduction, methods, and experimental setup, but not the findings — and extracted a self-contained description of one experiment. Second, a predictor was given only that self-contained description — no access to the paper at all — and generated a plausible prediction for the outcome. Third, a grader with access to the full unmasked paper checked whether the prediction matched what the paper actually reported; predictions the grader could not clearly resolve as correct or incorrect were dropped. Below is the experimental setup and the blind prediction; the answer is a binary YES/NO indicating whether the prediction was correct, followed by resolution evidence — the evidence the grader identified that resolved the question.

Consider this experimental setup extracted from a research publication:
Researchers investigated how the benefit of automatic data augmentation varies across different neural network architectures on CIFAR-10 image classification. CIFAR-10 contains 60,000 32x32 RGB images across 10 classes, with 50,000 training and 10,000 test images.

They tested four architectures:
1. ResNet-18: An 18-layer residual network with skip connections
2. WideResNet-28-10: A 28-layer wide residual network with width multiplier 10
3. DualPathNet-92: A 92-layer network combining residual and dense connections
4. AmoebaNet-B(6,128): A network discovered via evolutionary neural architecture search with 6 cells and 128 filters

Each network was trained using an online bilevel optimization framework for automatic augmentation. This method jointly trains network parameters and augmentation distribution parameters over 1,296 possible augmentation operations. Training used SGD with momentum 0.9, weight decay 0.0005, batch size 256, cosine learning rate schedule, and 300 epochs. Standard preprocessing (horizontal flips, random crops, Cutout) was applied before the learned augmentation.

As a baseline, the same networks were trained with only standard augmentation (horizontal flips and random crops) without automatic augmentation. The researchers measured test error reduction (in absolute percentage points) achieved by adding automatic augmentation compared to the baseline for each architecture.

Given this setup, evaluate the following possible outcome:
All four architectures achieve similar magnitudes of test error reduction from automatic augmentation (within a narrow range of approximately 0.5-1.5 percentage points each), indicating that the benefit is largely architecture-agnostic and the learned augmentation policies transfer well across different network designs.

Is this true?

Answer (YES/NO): NO